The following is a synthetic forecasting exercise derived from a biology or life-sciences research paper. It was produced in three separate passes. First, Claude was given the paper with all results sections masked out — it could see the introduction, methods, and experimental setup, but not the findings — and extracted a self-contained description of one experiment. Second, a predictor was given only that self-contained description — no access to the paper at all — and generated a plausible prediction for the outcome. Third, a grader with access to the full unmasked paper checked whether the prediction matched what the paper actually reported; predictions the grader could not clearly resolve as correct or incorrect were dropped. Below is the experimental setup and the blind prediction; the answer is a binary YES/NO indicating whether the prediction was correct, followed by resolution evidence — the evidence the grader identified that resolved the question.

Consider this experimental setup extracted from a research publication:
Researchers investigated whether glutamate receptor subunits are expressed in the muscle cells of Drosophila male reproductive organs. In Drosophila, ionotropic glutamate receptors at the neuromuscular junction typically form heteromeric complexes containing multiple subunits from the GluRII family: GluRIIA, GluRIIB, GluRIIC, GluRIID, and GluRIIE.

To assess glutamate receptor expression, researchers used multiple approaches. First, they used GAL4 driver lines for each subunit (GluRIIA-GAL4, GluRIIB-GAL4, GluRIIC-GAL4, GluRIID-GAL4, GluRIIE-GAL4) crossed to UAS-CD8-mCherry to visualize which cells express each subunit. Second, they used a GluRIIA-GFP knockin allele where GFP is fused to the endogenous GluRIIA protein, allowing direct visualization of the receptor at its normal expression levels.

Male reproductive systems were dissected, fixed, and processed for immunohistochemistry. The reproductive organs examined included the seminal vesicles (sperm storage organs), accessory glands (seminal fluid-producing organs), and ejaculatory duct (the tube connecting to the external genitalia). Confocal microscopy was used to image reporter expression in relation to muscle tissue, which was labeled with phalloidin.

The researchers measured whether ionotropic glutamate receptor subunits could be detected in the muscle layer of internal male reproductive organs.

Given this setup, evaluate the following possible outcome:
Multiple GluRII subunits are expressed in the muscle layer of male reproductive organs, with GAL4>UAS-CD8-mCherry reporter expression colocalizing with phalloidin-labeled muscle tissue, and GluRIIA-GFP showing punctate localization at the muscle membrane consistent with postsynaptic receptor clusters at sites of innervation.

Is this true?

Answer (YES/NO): YES